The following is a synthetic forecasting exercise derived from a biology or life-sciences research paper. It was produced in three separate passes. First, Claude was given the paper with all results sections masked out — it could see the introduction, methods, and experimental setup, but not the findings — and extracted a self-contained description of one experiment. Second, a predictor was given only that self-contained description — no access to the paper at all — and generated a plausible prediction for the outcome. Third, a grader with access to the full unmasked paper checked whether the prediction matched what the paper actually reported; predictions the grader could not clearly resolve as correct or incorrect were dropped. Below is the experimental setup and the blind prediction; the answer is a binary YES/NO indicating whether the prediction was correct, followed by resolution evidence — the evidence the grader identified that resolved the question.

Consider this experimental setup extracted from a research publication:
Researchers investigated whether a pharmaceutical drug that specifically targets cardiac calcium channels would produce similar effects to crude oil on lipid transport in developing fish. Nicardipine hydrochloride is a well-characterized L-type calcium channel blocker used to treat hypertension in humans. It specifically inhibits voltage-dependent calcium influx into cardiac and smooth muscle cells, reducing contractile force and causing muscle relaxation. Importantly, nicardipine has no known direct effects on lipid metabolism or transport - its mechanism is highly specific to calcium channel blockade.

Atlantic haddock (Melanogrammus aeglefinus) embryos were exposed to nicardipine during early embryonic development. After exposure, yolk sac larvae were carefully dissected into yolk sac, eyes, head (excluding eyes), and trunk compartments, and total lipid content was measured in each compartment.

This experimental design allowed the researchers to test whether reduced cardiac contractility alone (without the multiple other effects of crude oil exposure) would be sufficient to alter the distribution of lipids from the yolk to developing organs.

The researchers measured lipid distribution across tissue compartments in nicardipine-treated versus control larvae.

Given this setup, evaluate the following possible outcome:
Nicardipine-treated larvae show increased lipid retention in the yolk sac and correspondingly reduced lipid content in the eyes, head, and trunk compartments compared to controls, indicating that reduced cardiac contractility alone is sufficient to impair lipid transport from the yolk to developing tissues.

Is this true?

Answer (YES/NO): NO